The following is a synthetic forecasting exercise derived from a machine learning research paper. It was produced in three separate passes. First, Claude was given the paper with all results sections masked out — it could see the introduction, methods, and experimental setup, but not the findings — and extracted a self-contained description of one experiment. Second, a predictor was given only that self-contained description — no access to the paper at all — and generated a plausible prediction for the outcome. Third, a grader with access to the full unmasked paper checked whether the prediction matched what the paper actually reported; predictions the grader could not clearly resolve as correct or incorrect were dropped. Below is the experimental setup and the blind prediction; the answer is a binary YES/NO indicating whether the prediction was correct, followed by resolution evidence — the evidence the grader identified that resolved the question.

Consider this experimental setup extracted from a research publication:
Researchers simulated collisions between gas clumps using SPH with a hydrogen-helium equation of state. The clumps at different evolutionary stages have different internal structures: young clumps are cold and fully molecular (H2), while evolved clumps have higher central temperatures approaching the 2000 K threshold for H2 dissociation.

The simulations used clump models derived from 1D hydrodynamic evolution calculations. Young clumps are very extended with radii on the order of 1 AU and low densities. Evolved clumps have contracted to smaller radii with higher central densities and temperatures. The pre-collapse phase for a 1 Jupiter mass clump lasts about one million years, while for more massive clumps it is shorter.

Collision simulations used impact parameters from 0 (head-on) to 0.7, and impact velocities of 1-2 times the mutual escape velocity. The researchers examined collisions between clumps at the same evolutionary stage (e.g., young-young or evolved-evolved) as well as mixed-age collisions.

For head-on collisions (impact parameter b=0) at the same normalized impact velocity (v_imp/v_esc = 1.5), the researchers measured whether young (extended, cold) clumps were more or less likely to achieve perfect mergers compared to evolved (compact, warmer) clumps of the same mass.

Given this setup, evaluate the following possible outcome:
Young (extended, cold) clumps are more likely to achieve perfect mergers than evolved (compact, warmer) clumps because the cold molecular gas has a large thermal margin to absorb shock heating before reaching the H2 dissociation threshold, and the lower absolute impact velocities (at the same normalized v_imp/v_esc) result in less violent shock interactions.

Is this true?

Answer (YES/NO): NO